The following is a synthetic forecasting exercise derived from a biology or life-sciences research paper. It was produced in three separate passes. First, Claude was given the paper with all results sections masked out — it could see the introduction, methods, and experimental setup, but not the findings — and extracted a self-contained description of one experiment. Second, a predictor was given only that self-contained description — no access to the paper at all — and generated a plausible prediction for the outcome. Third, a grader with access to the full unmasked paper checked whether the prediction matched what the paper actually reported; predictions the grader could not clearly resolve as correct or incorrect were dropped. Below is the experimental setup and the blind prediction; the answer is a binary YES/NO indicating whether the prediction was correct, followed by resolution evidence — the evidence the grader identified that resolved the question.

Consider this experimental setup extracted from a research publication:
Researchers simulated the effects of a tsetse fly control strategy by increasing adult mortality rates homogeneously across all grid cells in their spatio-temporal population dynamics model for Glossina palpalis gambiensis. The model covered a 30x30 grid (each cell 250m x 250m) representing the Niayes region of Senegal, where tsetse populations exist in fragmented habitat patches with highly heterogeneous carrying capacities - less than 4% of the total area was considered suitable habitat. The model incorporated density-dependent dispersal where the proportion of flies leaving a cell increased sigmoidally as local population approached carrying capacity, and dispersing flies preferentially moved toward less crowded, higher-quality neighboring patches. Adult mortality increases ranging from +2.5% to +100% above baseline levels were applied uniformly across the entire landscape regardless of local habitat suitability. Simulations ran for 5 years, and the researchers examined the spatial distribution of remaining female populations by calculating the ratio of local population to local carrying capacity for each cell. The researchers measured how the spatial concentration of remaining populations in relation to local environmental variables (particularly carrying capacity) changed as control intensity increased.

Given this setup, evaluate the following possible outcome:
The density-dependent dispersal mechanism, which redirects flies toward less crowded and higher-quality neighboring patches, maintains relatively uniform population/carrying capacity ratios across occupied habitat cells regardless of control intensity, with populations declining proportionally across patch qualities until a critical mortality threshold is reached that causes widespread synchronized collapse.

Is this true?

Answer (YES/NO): NO